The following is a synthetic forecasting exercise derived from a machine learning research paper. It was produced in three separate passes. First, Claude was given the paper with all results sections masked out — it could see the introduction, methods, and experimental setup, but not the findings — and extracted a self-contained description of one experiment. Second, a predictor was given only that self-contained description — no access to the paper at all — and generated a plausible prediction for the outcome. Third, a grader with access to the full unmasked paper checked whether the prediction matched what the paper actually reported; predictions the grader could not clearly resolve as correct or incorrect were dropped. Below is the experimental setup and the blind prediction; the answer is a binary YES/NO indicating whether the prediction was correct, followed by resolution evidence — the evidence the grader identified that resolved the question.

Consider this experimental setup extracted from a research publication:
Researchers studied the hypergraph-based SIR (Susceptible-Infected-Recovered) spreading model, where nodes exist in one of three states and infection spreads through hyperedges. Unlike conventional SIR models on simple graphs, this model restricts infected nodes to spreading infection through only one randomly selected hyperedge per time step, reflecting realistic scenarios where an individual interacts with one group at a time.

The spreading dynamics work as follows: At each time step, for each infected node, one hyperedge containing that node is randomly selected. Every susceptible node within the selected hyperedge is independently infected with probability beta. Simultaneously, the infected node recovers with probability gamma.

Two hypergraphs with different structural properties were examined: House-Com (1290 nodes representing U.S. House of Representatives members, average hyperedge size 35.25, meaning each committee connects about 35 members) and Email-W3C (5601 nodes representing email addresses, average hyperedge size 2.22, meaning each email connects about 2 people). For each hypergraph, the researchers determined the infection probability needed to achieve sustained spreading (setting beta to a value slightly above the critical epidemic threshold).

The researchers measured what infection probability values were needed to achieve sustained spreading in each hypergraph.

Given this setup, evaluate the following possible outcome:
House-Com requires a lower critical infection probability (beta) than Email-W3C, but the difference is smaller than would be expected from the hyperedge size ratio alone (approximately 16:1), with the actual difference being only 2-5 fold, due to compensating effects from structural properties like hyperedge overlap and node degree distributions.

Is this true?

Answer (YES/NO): NO